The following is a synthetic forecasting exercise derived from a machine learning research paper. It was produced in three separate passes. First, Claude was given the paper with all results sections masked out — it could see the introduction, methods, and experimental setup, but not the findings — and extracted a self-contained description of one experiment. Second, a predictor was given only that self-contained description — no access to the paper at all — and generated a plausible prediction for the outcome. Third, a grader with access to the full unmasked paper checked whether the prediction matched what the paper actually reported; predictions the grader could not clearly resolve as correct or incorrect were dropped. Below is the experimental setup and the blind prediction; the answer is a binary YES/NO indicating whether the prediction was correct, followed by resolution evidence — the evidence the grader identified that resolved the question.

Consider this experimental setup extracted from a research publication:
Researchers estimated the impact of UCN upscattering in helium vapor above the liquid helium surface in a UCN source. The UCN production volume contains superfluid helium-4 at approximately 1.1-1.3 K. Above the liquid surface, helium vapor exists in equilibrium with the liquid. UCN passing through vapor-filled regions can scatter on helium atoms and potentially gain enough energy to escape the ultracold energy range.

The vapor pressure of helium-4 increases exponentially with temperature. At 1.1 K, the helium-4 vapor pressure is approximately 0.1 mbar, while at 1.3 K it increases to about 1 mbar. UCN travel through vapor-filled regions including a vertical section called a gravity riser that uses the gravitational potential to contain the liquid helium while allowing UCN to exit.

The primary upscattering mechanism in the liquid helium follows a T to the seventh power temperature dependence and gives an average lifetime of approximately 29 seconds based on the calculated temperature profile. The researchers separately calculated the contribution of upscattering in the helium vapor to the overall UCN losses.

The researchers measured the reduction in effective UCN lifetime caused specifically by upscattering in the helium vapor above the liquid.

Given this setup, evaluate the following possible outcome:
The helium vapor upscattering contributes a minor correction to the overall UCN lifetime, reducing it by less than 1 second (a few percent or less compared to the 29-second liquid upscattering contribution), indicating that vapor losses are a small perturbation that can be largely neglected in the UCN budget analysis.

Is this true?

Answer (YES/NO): YES